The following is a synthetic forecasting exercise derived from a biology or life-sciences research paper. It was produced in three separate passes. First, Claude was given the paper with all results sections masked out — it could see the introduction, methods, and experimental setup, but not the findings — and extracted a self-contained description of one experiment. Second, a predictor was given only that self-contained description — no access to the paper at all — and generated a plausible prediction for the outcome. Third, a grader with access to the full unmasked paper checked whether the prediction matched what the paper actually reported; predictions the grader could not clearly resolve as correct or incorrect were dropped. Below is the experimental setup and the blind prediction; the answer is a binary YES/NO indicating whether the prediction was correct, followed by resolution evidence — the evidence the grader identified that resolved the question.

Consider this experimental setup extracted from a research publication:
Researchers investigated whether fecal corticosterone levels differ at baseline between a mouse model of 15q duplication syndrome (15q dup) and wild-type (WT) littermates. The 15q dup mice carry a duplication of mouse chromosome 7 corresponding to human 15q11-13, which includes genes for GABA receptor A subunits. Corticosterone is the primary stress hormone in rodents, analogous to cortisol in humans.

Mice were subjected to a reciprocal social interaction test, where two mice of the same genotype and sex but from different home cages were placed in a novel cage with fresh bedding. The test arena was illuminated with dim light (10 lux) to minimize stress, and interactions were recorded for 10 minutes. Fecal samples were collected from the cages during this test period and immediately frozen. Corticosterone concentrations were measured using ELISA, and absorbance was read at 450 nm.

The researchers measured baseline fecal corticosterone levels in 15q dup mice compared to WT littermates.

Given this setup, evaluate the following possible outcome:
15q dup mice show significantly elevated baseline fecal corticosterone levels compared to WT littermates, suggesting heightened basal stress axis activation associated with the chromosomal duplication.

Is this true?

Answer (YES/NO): YES